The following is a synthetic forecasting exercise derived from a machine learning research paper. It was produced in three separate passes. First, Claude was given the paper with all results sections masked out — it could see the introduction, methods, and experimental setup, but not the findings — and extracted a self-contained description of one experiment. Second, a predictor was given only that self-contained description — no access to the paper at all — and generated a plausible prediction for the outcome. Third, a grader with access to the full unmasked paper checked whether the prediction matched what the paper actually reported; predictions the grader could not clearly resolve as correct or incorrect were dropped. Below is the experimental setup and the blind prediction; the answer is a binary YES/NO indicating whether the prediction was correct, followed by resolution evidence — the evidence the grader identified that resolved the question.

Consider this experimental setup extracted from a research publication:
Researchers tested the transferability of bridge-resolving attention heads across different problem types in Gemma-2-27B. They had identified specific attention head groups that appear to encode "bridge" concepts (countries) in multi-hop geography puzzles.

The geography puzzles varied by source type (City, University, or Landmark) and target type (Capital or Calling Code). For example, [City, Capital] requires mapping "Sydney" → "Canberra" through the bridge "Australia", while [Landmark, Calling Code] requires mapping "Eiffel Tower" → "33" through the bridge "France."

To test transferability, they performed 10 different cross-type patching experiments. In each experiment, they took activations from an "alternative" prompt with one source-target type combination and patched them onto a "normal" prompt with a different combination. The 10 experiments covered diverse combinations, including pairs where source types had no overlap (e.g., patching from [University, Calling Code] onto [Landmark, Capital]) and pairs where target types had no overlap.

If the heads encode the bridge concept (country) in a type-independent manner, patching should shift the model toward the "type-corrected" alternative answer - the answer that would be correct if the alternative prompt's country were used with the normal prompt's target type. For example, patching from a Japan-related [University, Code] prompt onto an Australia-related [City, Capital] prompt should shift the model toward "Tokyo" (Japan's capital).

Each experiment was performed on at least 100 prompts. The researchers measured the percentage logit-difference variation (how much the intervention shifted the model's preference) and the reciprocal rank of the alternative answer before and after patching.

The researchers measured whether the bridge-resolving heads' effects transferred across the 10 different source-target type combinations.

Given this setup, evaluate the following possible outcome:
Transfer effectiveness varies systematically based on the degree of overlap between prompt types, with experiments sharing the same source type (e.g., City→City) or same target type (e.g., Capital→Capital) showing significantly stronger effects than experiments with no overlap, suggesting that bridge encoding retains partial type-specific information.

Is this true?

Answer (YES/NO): NO